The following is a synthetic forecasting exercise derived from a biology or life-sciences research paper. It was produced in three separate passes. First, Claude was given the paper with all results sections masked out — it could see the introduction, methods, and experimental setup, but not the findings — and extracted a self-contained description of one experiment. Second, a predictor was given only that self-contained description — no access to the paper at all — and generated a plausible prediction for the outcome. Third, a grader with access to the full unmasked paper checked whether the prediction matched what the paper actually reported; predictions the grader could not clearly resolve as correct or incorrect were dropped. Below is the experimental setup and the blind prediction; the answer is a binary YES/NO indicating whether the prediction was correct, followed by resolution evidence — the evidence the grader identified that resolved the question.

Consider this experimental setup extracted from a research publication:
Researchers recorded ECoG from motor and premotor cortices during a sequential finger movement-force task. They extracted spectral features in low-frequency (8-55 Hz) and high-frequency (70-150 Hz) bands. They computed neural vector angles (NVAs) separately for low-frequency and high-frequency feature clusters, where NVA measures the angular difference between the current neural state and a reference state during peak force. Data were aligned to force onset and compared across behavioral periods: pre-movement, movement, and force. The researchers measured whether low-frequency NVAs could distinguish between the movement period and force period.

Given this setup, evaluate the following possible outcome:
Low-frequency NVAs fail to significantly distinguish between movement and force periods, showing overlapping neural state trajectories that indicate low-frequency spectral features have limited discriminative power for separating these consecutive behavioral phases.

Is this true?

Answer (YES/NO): YES